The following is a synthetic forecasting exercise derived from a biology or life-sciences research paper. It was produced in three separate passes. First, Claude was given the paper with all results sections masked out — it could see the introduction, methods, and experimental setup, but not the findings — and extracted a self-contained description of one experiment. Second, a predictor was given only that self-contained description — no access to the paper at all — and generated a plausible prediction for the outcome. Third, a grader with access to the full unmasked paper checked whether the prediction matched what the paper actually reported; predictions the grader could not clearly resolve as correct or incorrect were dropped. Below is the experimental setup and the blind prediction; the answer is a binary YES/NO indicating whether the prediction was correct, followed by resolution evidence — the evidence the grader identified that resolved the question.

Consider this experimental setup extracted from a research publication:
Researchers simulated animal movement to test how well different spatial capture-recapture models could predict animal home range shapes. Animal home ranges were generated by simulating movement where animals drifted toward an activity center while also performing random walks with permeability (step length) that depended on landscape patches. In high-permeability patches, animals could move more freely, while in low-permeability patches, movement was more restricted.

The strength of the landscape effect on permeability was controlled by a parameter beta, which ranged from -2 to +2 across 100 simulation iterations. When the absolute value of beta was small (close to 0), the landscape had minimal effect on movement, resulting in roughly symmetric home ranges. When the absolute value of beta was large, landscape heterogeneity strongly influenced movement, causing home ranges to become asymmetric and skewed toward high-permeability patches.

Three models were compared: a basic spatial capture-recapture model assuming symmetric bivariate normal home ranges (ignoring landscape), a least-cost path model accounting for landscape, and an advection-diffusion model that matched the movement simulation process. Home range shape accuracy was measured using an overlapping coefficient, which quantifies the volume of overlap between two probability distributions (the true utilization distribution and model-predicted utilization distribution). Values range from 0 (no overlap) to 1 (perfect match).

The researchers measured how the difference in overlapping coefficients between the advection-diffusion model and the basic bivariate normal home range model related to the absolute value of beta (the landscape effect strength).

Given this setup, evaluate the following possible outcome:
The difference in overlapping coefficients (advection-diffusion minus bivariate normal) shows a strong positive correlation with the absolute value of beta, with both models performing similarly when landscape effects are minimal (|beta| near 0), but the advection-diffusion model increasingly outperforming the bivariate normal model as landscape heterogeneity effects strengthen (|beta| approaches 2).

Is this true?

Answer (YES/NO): YES